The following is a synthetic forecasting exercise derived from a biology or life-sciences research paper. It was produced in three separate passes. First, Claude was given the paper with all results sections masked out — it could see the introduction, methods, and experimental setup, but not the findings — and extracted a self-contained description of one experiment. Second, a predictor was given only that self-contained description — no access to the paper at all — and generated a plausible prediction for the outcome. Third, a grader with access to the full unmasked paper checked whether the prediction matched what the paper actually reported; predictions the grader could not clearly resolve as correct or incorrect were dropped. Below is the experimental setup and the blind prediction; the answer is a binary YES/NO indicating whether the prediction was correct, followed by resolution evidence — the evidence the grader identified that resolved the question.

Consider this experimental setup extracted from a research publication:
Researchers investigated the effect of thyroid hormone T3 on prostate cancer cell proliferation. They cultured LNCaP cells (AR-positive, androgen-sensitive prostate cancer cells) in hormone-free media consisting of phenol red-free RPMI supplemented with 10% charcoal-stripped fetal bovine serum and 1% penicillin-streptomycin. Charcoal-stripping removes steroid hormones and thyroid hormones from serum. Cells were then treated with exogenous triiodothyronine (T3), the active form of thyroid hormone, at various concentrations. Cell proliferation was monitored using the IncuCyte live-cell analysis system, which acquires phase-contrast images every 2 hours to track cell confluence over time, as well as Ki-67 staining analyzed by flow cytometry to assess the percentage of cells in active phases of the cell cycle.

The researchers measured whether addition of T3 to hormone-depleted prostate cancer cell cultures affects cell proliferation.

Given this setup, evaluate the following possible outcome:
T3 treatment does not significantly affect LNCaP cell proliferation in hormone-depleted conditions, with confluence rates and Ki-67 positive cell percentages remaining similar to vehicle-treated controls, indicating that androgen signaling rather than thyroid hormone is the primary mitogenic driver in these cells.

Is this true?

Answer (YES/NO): NO